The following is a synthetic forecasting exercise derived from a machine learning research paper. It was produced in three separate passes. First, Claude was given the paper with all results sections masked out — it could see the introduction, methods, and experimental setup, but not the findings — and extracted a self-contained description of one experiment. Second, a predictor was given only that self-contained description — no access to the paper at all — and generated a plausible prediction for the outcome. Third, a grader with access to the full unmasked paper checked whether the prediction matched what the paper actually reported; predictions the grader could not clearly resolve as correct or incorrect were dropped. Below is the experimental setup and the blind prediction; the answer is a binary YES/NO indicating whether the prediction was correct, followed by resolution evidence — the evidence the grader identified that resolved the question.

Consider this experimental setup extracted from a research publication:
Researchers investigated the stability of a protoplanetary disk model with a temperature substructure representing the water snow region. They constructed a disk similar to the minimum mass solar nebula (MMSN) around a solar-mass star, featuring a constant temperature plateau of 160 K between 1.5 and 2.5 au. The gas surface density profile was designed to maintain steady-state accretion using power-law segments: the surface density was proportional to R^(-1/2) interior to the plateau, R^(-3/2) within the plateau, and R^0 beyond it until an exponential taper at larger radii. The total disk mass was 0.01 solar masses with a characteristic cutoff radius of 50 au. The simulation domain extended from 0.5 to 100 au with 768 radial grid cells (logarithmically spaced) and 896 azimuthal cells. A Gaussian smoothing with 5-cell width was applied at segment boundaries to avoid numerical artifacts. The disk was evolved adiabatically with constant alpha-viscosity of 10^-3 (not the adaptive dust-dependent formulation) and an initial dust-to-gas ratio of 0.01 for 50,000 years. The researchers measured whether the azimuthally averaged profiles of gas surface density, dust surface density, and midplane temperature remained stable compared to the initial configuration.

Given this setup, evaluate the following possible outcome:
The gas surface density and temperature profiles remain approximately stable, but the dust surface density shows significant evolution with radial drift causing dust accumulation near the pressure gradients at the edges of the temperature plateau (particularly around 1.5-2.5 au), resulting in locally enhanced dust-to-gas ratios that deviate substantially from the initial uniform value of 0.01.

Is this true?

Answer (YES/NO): NO